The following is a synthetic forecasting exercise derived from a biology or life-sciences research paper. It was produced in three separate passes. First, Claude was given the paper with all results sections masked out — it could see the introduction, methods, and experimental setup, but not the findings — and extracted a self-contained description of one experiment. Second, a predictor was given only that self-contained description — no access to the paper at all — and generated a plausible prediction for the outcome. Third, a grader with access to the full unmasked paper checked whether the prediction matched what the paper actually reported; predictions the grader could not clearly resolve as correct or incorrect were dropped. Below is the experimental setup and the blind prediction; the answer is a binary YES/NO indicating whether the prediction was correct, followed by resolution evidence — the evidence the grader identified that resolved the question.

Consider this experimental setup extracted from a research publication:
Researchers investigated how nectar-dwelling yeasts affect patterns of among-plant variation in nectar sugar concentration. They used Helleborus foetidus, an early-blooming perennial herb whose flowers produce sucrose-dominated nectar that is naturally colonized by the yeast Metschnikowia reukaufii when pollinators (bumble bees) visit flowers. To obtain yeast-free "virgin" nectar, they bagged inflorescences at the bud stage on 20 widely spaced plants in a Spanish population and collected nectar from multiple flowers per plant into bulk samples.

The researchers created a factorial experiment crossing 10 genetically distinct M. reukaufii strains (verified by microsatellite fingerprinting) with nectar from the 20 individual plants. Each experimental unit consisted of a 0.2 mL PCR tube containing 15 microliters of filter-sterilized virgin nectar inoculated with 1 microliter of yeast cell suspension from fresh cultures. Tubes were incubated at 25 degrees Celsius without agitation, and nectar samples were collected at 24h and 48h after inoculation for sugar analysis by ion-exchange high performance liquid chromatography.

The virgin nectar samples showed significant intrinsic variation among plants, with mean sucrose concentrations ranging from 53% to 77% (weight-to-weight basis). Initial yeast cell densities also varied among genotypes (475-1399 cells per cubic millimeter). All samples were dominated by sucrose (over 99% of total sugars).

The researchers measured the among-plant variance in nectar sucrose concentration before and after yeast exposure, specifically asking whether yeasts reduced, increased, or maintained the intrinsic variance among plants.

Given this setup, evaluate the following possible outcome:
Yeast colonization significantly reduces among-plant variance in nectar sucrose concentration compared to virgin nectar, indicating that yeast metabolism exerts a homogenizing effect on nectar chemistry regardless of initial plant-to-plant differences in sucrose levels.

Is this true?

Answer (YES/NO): YES